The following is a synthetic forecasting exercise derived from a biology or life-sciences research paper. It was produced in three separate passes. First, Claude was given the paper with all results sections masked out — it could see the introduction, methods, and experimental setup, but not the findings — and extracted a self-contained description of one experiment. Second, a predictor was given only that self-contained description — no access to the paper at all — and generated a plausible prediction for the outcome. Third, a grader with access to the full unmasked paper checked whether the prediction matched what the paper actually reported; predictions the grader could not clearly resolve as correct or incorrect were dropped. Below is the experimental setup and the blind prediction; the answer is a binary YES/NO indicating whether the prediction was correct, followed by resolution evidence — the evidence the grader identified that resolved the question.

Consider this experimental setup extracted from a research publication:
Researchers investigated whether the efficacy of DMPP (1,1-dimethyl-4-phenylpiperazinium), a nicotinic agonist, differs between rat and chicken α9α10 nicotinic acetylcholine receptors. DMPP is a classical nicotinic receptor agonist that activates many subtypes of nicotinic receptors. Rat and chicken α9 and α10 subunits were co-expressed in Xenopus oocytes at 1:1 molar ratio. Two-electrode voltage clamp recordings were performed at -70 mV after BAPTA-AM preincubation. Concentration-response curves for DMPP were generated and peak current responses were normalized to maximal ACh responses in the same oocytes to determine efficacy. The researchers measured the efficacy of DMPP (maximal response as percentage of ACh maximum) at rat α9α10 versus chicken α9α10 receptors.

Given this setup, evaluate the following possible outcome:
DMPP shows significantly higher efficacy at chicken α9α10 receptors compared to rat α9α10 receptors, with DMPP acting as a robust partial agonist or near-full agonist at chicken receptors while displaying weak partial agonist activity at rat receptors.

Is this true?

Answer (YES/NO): NO